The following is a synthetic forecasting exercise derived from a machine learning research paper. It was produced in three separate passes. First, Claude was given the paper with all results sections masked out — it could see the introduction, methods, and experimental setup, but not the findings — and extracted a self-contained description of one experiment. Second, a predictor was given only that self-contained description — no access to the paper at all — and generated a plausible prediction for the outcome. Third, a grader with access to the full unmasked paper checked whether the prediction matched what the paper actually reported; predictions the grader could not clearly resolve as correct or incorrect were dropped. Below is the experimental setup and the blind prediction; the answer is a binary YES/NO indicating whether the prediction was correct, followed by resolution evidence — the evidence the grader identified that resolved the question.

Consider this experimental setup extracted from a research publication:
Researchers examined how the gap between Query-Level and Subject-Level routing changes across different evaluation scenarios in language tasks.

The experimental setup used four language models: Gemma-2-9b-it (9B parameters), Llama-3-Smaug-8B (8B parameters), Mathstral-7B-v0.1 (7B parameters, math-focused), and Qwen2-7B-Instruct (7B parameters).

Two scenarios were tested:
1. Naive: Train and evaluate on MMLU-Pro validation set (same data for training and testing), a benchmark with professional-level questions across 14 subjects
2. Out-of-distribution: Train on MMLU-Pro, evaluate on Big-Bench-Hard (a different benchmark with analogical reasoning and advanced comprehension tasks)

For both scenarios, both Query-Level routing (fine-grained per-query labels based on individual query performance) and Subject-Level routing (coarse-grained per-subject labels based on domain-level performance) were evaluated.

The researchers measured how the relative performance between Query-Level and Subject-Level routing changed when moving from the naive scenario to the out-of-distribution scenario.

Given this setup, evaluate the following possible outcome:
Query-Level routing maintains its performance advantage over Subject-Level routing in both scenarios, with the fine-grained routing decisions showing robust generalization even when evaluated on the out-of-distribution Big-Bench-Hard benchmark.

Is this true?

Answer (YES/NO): NO